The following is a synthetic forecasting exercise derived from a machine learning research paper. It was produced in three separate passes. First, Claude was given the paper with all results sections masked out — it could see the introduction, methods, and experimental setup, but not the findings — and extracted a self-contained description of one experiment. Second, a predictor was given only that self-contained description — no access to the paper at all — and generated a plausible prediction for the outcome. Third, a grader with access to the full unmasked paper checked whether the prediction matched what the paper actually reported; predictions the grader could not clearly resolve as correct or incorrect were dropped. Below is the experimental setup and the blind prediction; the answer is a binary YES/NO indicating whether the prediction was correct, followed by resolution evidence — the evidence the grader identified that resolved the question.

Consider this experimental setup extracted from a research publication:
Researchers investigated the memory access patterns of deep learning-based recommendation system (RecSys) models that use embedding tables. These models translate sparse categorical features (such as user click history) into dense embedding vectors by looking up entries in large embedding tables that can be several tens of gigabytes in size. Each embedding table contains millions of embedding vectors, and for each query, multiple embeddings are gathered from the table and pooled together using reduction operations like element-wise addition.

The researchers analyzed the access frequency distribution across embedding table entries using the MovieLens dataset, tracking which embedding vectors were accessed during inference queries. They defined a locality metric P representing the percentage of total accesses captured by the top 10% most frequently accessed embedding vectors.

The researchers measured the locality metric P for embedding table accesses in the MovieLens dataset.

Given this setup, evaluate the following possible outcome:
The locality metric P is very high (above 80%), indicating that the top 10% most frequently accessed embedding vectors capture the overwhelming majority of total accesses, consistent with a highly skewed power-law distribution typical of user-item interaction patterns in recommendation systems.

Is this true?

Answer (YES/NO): YES